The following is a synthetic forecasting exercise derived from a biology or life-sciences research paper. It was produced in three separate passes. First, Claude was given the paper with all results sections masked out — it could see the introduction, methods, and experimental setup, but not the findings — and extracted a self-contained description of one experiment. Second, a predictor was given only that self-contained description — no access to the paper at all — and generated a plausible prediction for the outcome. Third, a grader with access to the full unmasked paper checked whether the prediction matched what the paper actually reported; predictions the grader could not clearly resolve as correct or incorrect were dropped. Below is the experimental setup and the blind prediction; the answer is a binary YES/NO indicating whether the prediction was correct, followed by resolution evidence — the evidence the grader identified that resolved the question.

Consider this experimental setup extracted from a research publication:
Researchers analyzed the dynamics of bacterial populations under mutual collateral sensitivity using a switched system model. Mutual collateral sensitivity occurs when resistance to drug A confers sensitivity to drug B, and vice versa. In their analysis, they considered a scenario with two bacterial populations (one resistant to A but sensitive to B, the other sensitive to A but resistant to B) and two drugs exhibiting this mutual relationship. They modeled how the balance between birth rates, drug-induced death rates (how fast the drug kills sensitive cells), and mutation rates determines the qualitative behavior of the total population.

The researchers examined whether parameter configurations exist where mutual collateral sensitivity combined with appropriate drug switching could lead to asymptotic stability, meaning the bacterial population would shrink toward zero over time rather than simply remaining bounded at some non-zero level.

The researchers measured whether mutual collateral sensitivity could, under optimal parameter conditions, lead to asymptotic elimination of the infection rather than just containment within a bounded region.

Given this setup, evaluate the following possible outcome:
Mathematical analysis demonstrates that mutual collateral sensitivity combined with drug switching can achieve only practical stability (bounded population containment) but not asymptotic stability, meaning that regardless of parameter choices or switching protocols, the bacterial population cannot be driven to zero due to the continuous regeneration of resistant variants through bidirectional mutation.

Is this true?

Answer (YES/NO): NO